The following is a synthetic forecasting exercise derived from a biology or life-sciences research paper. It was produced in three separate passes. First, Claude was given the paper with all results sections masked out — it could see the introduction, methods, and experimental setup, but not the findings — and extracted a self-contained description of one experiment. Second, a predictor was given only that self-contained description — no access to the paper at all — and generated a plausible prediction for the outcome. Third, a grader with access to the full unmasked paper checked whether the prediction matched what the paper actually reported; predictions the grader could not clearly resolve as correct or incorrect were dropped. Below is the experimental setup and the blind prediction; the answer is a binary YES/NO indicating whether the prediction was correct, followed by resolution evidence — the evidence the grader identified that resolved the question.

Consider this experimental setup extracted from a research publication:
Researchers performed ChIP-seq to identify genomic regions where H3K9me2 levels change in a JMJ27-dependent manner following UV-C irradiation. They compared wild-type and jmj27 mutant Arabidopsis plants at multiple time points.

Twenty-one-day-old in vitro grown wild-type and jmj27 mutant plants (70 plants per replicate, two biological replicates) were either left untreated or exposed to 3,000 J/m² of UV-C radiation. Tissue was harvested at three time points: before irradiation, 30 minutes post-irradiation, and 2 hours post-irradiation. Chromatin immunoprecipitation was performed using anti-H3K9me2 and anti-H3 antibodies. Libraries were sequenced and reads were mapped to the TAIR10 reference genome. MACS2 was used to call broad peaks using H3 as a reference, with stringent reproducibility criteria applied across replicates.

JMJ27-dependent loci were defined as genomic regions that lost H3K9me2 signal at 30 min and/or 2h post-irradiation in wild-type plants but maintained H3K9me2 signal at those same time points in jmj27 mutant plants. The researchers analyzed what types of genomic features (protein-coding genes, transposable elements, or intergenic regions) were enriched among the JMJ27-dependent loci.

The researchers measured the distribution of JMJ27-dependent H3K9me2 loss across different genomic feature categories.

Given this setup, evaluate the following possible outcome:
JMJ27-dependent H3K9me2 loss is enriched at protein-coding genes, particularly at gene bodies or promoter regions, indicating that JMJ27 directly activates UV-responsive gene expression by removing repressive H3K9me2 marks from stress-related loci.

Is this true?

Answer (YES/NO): NO